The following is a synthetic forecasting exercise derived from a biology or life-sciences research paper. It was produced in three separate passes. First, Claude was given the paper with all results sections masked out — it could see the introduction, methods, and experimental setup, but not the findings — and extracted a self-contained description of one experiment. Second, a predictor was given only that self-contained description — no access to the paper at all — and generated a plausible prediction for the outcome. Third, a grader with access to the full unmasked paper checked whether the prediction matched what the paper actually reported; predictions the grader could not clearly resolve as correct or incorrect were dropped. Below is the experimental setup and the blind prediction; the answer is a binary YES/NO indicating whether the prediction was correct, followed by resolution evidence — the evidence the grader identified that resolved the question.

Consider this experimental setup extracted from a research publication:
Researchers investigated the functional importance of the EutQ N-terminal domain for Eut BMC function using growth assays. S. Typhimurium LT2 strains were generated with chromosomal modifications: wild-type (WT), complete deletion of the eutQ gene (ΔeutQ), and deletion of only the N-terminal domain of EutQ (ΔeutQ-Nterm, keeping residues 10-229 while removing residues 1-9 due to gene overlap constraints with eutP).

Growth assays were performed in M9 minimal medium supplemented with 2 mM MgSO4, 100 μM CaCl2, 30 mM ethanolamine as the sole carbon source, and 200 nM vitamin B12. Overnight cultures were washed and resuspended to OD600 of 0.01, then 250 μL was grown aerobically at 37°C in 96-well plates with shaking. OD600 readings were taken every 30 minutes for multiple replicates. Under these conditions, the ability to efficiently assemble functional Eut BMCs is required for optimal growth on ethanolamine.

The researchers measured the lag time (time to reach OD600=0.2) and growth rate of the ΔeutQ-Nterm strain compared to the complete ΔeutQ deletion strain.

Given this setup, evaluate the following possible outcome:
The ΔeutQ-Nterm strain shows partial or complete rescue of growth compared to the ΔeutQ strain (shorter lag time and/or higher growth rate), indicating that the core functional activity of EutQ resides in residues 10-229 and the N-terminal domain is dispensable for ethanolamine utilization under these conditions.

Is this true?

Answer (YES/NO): NO